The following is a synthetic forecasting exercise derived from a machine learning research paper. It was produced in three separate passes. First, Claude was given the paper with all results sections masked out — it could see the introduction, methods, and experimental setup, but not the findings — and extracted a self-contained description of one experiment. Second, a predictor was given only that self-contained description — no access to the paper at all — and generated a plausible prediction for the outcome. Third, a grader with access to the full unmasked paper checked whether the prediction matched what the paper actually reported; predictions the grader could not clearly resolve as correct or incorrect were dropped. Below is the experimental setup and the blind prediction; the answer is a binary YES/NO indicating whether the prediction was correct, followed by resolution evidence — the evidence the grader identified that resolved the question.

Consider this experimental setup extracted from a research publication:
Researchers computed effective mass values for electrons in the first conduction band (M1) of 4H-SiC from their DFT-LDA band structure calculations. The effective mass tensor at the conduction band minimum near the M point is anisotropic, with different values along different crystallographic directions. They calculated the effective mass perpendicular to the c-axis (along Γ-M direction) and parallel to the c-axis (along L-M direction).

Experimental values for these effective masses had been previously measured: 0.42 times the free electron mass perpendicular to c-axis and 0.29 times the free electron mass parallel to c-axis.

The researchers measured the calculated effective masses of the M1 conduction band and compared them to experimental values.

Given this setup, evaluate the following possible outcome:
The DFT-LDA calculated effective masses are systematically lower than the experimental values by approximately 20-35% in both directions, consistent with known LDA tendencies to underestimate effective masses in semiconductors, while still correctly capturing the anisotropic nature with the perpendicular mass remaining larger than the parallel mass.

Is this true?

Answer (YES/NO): NO